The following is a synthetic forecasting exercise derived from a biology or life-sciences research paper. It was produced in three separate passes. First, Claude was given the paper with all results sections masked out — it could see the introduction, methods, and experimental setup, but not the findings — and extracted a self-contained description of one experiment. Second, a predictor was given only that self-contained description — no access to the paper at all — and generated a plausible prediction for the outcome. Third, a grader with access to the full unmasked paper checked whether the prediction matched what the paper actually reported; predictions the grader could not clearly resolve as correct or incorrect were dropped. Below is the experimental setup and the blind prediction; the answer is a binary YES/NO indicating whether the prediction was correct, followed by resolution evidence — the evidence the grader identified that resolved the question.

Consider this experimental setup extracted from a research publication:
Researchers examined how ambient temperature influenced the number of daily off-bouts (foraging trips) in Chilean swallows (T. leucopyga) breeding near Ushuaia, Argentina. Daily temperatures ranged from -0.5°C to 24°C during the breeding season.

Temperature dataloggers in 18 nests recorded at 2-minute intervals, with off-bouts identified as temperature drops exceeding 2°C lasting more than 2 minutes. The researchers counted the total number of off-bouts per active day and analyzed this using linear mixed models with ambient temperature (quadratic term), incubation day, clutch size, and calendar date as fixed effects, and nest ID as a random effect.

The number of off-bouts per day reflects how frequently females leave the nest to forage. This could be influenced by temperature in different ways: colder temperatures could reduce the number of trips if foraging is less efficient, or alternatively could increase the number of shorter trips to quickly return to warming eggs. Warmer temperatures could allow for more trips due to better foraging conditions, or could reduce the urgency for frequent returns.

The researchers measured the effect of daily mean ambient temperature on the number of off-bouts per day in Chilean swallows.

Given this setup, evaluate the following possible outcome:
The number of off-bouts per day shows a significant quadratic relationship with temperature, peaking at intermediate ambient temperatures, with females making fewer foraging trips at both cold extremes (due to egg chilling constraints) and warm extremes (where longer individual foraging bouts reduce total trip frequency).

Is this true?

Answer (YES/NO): YES